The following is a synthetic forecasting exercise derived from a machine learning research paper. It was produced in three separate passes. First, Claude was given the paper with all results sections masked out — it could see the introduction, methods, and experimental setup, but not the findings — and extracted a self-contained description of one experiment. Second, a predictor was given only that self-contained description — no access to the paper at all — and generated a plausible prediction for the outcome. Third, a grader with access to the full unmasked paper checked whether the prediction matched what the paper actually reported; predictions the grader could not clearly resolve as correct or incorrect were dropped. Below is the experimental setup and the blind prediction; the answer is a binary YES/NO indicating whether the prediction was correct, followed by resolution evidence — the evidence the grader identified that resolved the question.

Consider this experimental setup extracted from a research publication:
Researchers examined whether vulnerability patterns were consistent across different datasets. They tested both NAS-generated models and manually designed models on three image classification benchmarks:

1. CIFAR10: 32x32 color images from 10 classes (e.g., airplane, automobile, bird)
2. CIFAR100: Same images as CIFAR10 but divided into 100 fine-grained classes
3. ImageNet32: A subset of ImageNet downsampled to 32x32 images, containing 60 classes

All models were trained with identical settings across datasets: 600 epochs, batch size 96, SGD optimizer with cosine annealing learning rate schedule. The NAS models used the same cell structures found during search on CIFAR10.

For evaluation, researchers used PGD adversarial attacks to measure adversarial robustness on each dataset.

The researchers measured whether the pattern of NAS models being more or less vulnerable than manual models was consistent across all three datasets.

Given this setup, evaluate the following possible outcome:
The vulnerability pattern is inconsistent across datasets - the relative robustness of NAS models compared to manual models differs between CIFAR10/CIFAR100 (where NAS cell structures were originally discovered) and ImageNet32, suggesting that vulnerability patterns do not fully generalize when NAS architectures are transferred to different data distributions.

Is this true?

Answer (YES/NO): NO